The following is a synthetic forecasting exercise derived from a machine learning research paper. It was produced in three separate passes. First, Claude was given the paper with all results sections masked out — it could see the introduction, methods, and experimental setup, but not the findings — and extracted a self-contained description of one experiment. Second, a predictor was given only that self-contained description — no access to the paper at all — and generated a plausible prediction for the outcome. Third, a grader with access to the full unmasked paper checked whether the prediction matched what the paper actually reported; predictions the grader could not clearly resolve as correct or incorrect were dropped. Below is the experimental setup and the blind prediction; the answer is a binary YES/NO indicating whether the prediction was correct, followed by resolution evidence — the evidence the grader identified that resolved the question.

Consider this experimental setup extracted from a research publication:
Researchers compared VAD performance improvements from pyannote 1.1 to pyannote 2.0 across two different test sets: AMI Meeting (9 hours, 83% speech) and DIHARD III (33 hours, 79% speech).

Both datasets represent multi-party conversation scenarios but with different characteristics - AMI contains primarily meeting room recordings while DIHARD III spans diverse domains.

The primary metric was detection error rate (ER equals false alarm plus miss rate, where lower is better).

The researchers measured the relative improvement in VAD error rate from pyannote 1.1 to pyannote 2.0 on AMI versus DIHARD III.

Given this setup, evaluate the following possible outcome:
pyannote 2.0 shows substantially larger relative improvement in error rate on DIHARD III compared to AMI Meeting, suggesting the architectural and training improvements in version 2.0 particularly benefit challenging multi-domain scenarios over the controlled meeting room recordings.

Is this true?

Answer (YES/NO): NO